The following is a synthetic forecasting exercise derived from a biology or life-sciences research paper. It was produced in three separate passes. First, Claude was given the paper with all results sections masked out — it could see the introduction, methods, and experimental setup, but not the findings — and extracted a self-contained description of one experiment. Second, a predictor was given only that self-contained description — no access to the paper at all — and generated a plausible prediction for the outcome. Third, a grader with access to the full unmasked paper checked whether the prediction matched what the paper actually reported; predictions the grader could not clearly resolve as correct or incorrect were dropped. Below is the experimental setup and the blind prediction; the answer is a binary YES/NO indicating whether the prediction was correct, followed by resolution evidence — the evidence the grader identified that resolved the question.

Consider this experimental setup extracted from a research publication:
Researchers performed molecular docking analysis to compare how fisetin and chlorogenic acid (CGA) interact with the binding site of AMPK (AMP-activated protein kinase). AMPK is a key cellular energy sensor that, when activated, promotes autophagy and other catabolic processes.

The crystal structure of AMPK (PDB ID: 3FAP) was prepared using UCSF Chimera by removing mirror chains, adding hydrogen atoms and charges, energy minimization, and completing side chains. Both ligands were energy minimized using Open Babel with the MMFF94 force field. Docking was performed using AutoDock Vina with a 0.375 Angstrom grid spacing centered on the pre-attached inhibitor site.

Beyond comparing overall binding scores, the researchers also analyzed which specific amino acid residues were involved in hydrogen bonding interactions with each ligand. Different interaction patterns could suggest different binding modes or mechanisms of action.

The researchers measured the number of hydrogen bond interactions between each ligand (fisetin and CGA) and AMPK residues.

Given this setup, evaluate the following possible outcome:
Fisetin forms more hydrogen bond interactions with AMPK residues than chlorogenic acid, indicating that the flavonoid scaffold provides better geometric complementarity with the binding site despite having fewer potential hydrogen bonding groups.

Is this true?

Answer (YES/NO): NO